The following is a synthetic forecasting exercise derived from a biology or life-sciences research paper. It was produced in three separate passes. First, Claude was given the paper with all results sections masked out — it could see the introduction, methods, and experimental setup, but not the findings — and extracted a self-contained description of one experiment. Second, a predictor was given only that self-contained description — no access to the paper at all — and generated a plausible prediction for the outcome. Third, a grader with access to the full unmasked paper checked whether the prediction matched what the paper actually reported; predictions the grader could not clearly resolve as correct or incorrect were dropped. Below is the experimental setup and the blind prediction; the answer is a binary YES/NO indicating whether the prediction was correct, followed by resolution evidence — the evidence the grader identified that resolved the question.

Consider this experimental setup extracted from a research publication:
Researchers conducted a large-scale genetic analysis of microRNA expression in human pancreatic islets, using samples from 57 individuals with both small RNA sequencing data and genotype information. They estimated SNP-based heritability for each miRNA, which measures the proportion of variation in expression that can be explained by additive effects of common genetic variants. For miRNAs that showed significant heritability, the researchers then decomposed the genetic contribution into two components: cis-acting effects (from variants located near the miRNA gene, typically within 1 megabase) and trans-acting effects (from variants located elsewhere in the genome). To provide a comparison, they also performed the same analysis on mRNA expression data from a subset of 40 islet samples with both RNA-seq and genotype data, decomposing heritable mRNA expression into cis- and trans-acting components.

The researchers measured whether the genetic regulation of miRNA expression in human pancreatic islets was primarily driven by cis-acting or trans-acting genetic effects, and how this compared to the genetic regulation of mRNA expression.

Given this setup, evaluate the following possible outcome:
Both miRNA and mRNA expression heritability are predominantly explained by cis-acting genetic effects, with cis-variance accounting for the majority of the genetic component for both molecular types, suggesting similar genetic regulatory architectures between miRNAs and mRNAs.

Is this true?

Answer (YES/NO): NO